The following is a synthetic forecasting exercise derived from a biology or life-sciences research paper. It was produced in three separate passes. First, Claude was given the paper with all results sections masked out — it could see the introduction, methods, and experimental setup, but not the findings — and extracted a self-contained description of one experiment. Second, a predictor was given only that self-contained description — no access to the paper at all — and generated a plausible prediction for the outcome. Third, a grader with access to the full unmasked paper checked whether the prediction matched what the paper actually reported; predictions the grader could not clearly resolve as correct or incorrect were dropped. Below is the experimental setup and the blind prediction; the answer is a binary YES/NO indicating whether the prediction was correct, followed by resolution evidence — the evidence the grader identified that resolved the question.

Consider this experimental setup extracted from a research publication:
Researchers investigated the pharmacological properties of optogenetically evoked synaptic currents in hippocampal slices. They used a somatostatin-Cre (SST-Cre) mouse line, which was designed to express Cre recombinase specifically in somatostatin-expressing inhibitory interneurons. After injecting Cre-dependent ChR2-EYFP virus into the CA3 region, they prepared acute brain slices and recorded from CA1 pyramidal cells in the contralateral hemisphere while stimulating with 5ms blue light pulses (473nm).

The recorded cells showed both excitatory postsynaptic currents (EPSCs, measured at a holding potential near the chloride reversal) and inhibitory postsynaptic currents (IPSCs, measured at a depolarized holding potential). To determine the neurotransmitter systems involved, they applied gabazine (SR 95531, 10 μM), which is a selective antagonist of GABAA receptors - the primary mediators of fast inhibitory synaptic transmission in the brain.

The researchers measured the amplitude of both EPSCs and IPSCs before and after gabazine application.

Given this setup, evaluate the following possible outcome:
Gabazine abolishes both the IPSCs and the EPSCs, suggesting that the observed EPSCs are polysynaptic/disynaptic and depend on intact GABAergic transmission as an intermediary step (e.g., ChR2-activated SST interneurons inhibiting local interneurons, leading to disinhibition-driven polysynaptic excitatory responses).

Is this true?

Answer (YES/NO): NO